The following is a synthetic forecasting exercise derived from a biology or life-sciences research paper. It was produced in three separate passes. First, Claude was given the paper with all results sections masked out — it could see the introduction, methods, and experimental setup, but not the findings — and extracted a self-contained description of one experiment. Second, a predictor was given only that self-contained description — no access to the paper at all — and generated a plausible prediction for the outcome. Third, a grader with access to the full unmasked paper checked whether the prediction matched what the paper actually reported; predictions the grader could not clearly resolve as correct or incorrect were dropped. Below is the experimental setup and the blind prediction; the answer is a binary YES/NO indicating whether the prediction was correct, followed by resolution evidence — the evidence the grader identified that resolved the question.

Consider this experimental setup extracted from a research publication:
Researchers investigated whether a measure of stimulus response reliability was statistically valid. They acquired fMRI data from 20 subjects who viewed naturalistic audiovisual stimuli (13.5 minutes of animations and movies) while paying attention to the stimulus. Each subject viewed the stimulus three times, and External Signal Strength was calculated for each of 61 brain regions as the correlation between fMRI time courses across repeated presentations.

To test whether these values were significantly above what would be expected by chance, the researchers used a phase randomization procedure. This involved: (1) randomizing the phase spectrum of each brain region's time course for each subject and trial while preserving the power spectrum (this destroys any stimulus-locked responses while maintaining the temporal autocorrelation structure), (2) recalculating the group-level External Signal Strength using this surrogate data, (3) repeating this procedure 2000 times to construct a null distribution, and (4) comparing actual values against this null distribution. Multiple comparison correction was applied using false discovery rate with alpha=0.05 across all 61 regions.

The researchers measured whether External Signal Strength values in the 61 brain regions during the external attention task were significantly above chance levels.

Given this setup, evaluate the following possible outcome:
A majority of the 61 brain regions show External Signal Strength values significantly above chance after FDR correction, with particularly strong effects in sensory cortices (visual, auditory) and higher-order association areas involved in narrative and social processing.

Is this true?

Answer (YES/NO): YES